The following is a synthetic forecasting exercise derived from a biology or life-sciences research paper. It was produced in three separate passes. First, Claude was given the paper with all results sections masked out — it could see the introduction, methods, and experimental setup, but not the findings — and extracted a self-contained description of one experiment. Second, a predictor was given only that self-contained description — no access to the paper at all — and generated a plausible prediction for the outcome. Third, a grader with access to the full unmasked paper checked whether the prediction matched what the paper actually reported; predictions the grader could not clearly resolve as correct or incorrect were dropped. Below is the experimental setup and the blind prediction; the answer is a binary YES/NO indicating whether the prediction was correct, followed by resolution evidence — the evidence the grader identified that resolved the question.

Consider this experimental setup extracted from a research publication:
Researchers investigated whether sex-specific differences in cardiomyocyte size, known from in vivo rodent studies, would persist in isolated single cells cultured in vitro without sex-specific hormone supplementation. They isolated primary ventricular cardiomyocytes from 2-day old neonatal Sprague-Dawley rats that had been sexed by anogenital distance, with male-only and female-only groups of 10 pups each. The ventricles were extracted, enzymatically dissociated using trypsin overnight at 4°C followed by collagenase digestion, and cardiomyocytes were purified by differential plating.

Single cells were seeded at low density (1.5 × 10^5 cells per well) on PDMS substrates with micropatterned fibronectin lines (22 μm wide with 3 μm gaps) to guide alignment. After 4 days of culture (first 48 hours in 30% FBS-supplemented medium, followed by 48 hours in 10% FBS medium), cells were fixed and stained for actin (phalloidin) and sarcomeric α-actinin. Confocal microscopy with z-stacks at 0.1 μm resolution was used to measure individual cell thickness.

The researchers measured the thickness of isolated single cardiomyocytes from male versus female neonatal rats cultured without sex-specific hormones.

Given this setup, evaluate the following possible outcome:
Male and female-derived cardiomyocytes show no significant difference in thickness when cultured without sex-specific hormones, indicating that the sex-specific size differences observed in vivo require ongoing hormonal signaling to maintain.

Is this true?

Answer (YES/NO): YES